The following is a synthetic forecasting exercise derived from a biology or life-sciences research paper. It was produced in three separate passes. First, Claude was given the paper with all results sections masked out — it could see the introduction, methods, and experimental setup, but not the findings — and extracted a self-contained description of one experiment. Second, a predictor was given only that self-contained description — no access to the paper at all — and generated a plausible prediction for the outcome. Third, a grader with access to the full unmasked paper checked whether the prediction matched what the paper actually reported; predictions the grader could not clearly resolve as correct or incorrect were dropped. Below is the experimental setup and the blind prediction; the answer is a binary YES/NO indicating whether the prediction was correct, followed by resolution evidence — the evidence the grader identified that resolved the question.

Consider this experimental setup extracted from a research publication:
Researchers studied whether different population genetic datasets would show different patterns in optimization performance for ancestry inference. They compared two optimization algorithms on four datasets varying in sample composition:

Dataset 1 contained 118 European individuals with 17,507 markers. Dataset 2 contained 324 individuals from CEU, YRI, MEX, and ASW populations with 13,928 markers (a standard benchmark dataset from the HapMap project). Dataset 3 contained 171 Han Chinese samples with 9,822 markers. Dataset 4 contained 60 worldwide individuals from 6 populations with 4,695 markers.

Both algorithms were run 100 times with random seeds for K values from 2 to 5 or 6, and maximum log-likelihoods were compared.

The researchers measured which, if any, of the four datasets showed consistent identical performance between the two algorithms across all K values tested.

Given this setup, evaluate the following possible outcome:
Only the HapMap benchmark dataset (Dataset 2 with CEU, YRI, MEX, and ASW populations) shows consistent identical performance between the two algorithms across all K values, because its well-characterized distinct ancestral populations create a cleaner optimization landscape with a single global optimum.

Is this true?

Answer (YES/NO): NO